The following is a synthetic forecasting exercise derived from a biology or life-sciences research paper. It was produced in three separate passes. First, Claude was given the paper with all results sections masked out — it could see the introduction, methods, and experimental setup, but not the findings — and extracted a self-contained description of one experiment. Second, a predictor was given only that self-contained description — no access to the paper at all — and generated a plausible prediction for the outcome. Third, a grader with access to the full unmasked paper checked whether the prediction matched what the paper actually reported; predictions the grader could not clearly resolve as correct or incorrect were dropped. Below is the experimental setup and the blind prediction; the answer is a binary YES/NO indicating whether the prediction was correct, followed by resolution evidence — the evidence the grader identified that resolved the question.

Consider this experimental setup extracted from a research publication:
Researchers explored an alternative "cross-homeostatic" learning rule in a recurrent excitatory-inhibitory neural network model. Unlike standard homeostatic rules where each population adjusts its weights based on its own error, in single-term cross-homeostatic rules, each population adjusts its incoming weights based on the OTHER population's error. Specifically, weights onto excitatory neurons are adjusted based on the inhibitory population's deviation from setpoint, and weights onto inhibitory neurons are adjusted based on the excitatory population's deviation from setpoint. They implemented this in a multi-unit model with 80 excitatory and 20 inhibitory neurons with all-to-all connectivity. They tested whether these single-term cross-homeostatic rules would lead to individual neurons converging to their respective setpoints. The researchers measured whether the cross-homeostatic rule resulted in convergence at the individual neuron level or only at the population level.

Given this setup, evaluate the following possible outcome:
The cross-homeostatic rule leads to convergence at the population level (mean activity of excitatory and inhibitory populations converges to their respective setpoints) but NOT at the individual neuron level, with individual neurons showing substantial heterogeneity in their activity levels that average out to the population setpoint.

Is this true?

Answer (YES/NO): YES